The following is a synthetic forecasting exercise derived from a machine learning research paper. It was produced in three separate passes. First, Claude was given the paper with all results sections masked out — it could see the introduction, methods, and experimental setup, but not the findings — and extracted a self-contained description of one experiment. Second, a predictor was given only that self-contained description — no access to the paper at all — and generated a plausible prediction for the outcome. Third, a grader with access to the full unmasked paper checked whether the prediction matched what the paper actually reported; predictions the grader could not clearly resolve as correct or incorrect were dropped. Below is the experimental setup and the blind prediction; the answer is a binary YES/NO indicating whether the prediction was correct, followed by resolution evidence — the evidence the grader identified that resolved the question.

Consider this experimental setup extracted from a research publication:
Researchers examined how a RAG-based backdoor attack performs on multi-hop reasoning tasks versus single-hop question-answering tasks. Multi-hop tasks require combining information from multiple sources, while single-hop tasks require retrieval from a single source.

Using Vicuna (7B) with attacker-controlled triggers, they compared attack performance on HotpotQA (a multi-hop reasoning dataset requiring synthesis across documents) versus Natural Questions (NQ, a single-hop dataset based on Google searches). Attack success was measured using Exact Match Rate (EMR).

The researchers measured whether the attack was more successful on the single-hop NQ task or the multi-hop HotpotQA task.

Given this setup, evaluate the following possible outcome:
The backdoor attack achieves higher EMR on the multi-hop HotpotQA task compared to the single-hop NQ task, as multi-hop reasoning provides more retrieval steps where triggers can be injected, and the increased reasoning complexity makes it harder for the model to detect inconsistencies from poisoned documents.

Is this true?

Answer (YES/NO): NO